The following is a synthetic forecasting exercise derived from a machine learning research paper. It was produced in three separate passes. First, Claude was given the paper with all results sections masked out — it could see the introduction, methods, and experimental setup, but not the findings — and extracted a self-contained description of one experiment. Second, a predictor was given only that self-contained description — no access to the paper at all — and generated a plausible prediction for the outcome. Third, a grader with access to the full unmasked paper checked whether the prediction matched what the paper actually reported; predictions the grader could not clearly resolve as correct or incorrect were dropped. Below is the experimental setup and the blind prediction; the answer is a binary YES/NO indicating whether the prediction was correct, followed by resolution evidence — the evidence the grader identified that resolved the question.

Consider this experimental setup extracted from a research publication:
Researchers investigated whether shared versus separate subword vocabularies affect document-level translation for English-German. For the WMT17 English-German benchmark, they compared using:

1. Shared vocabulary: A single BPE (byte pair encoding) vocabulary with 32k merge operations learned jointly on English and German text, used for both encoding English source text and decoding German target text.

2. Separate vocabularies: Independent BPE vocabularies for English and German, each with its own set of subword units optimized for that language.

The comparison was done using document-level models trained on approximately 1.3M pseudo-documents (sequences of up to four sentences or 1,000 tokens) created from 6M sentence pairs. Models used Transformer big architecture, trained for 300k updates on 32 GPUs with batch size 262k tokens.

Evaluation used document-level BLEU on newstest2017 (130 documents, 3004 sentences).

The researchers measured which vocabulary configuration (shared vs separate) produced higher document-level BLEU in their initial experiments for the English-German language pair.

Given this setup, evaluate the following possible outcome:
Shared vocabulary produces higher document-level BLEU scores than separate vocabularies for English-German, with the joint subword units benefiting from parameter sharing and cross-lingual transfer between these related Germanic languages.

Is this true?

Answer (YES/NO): YES